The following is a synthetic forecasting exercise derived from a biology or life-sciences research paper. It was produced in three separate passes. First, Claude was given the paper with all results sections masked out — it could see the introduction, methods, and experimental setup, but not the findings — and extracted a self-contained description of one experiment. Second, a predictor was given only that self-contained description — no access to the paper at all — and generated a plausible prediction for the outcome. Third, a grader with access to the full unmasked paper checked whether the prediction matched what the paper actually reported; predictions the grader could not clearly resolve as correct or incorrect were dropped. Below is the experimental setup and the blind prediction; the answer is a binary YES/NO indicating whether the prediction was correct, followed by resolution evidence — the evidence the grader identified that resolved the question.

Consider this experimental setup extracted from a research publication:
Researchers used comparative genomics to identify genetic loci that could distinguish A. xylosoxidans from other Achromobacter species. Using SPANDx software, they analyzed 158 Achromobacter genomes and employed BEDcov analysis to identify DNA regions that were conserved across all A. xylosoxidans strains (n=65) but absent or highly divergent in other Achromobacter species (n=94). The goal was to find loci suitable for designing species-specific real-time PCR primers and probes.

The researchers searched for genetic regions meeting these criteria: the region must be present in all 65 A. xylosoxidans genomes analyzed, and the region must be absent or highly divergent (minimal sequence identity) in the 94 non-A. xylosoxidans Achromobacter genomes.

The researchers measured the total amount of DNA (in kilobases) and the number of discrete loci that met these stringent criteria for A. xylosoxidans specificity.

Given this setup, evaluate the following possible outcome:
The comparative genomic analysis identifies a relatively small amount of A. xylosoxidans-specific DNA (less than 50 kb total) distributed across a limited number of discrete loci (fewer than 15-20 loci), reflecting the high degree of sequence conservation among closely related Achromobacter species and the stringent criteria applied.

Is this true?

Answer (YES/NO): YES